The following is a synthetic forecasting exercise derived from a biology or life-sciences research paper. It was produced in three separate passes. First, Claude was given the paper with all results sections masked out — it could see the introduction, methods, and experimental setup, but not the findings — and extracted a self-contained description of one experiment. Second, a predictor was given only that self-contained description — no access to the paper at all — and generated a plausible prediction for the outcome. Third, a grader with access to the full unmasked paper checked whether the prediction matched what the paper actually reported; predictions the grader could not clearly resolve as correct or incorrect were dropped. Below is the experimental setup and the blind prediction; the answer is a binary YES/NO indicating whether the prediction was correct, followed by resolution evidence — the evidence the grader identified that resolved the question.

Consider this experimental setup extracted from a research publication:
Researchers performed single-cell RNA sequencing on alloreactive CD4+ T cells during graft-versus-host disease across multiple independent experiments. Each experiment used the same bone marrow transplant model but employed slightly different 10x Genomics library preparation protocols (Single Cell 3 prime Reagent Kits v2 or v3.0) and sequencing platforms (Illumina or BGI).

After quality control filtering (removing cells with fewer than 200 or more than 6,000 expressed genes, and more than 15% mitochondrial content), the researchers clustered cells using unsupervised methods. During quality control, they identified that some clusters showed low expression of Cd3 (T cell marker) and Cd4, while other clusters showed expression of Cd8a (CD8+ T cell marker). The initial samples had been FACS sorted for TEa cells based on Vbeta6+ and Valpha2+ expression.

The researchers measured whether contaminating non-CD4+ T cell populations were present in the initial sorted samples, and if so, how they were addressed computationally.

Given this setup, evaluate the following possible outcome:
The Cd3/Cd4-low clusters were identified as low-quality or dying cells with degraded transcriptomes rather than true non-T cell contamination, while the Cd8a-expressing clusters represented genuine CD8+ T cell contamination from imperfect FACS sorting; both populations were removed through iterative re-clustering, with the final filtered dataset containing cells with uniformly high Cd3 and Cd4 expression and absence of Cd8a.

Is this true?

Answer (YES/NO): NO